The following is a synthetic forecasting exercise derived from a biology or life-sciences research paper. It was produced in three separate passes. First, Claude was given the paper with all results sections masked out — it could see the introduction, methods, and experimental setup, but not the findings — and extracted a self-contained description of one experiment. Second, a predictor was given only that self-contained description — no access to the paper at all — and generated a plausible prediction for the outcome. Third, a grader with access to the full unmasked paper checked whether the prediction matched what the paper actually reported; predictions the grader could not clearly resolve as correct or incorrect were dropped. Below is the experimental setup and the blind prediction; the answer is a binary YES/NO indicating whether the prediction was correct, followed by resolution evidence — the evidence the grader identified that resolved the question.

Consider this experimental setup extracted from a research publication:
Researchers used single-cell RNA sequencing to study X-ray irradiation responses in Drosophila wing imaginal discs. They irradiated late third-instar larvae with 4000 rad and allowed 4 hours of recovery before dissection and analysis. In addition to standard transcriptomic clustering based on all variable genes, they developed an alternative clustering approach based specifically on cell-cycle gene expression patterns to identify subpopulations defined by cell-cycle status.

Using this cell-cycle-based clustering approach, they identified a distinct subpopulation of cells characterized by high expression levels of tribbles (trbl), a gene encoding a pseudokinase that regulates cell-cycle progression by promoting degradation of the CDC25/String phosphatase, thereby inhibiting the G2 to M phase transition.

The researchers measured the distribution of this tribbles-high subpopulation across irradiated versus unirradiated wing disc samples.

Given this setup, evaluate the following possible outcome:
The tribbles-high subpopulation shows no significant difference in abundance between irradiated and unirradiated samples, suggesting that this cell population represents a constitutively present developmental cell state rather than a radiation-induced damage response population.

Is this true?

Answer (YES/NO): NO